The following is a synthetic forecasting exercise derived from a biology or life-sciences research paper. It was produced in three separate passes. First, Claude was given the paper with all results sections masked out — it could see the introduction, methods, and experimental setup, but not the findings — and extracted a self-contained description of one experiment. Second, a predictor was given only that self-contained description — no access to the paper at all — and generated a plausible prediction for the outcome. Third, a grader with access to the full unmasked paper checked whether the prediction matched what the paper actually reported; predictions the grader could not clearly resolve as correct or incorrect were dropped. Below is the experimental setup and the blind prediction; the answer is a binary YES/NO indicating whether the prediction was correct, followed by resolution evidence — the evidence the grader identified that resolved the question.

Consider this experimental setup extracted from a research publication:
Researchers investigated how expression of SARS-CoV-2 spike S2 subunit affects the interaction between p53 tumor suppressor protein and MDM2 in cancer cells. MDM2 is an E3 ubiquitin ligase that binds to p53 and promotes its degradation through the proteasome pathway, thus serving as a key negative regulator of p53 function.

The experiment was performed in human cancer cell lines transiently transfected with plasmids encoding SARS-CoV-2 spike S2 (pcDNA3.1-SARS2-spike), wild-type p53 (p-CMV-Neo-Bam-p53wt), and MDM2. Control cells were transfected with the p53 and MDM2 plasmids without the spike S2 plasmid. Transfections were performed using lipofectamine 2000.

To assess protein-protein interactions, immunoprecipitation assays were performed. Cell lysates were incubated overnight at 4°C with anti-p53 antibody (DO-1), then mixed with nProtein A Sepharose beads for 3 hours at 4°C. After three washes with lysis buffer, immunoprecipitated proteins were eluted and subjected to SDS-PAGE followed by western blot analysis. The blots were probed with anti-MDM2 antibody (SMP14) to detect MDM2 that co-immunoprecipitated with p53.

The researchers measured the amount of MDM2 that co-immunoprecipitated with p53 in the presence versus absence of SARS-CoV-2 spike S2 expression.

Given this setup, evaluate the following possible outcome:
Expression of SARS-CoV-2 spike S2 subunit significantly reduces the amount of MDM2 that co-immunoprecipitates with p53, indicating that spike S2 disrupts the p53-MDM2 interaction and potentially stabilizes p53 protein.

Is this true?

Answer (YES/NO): YES